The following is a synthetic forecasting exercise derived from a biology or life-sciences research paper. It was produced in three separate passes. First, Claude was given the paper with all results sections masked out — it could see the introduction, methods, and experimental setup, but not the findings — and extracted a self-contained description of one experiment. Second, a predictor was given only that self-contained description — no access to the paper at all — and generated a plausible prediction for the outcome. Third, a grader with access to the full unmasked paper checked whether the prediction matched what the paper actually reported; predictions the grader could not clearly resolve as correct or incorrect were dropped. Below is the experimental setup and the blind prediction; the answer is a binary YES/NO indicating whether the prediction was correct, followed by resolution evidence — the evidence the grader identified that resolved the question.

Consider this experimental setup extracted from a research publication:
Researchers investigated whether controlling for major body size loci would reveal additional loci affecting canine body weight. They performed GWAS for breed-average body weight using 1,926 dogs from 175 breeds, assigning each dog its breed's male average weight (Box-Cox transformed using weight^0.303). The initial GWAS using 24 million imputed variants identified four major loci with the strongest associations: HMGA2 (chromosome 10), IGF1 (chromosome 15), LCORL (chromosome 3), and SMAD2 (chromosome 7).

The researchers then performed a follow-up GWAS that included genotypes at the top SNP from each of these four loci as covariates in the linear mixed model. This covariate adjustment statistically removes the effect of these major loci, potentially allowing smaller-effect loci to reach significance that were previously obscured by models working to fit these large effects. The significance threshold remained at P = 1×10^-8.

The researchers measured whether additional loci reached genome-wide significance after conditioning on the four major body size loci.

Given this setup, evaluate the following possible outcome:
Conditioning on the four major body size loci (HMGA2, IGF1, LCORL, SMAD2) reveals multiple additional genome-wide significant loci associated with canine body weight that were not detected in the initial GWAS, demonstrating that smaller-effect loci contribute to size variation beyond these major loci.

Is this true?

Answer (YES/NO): NO